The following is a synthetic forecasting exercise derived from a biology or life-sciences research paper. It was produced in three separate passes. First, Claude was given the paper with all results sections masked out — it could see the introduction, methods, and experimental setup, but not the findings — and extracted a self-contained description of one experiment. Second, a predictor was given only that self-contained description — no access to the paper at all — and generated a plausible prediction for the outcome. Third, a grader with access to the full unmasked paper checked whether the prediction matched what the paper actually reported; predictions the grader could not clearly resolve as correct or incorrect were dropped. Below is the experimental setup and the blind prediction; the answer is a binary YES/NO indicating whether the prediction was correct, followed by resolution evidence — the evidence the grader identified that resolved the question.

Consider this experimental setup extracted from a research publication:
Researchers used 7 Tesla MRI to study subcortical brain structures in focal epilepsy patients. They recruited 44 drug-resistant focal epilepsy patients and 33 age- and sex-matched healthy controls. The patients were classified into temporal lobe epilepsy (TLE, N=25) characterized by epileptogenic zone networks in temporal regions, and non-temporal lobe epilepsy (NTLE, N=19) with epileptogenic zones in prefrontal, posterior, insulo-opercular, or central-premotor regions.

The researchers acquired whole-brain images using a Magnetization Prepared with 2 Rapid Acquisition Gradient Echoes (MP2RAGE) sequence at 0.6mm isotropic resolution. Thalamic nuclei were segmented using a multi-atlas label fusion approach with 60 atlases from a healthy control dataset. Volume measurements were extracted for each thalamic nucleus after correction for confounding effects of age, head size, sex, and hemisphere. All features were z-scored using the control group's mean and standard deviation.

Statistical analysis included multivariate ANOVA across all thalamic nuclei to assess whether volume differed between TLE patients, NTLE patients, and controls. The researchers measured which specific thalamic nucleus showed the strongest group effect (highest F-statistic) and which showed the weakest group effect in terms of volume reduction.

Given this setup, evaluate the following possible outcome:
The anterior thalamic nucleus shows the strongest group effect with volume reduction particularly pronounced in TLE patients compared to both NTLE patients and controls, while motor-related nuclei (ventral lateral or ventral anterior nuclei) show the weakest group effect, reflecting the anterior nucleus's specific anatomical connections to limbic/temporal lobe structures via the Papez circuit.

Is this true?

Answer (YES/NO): NO